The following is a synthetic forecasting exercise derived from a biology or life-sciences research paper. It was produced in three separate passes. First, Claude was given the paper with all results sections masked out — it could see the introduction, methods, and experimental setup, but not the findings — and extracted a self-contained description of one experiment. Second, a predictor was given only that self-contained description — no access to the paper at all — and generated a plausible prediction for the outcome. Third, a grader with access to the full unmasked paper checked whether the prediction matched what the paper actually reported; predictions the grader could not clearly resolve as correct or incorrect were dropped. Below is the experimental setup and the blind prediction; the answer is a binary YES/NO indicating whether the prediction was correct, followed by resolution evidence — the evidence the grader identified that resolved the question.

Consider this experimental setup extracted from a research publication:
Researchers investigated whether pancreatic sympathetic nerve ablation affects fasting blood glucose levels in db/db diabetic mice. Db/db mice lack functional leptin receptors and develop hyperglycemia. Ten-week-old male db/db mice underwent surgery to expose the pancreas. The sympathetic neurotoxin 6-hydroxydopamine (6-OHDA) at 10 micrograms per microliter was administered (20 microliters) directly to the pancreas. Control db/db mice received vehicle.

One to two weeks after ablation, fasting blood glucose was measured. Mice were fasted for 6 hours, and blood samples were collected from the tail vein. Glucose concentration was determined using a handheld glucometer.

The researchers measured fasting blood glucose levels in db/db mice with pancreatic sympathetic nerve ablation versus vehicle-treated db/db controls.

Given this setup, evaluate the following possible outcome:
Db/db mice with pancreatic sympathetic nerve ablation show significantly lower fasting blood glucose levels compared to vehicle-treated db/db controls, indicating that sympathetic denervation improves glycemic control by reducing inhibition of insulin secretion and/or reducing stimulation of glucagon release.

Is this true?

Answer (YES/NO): NO